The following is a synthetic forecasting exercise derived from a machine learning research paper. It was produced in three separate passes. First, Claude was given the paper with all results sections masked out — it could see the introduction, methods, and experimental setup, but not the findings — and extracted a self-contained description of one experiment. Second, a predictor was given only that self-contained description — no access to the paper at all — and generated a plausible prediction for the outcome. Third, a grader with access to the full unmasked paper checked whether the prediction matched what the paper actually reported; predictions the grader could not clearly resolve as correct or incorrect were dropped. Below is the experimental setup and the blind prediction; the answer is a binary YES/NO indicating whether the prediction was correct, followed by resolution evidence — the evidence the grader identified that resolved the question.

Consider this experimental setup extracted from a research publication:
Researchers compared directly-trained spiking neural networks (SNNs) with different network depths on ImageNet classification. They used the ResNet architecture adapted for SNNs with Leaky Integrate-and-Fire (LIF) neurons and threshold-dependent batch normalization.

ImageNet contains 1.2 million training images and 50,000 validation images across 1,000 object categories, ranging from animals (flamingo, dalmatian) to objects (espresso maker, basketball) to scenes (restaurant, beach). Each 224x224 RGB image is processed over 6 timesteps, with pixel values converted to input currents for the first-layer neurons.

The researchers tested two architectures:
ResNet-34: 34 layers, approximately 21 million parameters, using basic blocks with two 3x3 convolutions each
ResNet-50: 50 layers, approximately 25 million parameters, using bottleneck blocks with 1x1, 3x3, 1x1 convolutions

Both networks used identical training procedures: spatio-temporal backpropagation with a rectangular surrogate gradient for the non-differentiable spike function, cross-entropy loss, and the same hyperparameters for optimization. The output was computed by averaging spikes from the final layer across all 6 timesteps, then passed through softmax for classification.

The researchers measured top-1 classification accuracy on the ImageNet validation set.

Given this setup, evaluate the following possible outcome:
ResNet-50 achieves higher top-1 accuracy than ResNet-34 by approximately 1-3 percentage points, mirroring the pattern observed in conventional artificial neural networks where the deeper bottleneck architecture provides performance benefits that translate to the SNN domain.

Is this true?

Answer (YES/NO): YES